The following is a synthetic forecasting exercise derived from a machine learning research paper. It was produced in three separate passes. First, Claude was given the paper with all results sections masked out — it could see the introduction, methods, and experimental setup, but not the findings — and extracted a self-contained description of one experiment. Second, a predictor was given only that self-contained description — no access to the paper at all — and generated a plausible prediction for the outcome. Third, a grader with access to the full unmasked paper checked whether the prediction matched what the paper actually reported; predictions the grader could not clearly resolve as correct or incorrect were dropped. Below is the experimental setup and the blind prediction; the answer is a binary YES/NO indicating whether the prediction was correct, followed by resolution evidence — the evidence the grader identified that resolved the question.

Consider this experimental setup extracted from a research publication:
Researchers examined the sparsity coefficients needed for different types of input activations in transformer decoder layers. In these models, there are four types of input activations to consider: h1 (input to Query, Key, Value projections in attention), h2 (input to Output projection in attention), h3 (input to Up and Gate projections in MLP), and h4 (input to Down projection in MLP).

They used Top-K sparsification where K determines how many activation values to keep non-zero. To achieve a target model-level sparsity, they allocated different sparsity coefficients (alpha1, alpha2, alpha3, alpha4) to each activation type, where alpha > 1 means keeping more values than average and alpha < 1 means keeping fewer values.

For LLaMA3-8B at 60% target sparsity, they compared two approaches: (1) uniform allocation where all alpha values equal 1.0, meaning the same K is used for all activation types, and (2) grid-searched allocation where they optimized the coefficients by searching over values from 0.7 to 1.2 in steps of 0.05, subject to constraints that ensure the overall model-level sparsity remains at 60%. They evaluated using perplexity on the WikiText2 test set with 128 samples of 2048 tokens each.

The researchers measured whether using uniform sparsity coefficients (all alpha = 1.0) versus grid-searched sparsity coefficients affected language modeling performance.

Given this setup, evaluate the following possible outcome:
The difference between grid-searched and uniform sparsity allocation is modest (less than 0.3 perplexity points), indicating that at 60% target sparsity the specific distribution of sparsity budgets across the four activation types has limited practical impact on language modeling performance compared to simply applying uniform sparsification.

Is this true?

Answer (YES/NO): NO